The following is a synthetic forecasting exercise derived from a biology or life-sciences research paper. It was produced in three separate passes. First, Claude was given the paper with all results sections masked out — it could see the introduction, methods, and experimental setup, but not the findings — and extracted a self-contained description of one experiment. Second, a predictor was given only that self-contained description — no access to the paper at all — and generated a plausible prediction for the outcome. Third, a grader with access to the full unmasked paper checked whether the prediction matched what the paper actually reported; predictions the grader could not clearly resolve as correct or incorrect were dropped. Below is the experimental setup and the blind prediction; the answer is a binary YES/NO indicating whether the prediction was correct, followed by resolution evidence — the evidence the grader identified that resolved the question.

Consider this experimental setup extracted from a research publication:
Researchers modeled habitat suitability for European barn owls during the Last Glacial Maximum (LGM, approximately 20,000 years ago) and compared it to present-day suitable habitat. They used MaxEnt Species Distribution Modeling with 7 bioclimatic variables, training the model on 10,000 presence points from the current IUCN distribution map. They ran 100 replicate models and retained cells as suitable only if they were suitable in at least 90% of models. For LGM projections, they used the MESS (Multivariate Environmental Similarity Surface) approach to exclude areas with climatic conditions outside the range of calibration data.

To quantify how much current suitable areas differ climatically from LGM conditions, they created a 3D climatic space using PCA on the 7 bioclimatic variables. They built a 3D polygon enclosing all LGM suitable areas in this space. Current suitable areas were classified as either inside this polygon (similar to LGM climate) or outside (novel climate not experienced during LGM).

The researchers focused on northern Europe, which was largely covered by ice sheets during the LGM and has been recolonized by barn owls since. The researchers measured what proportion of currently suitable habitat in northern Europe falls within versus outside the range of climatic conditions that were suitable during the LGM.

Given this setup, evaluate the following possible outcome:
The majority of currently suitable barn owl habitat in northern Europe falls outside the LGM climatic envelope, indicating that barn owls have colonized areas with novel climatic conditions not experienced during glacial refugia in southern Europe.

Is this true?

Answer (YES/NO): NO